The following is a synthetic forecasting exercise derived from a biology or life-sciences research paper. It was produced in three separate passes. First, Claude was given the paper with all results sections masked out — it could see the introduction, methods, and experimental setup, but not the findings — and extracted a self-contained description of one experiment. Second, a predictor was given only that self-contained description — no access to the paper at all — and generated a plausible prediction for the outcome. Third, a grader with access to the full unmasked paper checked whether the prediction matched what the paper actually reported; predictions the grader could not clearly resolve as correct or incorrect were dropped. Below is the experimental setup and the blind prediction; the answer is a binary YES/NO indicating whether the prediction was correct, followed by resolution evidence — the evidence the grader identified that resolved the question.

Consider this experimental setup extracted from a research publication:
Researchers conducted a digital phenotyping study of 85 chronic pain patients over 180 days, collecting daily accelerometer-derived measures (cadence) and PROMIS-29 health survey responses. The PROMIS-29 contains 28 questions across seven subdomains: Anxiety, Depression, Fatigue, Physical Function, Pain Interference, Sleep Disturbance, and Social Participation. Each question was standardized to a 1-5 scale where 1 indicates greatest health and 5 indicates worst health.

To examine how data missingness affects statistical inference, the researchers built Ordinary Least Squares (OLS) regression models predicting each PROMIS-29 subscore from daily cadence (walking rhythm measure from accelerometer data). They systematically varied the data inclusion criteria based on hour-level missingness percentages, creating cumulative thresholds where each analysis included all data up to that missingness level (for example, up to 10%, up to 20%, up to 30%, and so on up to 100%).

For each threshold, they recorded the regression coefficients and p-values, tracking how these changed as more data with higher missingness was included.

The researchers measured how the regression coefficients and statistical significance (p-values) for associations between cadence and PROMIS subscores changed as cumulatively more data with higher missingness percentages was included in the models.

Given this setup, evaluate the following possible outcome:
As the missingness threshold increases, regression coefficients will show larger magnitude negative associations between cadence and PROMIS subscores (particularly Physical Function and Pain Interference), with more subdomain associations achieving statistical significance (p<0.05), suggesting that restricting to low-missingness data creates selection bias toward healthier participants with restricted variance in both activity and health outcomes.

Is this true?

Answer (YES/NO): NO